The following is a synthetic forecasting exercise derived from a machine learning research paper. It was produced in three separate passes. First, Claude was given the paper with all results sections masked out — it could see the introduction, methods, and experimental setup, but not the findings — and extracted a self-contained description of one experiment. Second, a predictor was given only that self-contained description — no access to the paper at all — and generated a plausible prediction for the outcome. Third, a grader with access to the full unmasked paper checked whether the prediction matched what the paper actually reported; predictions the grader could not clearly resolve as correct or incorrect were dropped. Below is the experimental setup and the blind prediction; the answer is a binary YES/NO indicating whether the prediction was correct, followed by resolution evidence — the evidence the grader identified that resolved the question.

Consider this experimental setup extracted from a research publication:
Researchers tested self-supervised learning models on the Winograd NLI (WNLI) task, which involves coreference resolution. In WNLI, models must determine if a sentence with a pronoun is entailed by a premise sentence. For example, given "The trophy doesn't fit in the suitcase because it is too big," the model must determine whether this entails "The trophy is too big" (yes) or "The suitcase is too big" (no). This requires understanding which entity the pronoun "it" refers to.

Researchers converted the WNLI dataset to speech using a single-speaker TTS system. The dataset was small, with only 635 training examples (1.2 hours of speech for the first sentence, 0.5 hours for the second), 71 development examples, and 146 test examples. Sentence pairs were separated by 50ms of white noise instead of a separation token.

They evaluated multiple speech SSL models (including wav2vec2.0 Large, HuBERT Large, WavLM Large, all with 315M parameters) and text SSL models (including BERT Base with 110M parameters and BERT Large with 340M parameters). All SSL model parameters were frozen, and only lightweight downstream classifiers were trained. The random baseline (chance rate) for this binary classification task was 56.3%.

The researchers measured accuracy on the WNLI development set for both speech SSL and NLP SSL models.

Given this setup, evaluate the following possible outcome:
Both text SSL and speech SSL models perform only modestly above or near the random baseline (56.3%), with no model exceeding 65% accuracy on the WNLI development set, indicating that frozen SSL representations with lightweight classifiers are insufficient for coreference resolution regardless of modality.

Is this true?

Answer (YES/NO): NO